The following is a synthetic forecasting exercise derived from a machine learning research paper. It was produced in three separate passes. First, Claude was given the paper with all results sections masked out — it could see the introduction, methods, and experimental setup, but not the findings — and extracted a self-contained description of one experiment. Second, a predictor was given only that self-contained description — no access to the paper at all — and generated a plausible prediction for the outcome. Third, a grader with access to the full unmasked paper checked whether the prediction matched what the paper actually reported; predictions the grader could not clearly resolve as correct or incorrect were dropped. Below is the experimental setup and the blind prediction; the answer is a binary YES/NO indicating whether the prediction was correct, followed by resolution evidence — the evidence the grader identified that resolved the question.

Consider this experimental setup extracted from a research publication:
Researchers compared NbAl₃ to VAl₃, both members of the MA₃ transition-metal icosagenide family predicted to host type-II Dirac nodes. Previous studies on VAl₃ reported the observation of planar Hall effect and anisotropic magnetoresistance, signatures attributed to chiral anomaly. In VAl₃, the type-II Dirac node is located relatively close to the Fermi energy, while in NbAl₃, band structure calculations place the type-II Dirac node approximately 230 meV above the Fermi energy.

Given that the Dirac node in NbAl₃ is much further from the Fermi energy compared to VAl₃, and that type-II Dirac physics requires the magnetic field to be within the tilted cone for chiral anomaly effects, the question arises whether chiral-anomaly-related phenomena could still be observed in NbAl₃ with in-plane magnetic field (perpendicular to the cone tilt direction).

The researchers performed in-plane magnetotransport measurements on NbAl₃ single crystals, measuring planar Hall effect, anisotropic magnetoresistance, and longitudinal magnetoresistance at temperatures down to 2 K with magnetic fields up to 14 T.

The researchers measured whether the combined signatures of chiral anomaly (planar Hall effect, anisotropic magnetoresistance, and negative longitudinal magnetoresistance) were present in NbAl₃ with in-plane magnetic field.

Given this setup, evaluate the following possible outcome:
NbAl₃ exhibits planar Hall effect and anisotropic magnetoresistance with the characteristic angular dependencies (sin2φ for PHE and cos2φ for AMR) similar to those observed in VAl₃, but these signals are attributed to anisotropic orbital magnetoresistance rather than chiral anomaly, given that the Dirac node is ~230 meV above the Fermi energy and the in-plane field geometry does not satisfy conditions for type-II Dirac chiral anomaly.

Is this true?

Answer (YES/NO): NO